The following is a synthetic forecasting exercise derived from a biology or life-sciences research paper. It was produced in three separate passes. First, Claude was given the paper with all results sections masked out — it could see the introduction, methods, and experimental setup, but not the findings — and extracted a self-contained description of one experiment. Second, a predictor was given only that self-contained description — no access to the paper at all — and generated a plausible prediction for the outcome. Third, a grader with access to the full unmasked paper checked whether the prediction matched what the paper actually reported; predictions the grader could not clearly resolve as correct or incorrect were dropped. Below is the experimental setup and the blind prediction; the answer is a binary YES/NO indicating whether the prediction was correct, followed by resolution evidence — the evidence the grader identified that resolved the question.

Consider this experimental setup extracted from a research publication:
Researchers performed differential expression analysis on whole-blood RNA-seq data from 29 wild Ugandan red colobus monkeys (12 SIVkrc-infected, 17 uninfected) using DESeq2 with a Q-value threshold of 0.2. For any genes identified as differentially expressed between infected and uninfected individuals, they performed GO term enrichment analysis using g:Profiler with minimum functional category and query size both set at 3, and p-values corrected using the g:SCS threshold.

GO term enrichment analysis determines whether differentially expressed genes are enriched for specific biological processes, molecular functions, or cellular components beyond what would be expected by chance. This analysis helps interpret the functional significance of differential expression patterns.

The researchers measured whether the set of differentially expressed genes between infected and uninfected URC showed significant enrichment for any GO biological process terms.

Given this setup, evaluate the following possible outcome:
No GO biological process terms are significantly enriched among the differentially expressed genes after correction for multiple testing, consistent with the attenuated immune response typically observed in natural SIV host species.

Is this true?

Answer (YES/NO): NO